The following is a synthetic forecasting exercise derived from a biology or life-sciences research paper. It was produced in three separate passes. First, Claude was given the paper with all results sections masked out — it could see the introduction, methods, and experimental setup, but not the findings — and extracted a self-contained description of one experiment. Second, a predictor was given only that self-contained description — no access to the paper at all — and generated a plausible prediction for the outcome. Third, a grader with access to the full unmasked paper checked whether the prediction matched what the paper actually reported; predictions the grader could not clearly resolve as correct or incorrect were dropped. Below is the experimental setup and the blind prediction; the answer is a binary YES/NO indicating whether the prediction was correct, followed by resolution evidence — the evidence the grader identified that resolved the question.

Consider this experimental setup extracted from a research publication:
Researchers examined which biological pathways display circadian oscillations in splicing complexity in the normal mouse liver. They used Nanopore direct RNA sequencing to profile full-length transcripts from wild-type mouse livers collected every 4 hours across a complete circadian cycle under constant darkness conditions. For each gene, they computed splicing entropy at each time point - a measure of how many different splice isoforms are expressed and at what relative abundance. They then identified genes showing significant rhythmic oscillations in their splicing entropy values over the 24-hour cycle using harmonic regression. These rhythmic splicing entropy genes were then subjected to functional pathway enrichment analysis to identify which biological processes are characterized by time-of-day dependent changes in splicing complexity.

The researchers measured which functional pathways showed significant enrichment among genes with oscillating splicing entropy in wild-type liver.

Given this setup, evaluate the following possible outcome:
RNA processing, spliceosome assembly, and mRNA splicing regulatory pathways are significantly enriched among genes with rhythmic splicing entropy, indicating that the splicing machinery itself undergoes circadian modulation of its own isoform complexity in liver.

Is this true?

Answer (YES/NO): YES